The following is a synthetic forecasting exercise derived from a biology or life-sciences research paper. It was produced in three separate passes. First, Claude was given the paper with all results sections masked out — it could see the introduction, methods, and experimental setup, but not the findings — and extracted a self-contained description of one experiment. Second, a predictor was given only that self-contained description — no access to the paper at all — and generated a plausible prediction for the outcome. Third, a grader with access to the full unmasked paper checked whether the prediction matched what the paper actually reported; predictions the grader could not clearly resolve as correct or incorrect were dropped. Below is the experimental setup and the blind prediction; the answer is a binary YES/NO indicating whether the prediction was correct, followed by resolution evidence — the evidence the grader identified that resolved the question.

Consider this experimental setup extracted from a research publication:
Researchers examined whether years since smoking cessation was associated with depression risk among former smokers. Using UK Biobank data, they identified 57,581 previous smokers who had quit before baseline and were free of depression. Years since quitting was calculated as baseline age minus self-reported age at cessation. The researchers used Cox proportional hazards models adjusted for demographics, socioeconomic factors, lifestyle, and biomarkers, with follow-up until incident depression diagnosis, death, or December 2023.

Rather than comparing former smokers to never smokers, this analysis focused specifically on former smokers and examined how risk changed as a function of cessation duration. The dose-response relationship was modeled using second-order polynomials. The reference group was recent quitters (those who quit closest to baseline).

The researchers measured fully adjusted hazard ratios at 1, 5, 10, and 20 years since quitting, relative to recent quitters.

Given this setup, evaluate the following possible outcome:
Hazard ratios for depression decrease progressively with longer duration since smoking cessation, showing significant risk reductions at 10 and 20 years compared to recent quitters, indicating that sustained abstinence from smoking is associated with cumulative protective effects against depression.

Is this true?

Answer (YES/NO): YES